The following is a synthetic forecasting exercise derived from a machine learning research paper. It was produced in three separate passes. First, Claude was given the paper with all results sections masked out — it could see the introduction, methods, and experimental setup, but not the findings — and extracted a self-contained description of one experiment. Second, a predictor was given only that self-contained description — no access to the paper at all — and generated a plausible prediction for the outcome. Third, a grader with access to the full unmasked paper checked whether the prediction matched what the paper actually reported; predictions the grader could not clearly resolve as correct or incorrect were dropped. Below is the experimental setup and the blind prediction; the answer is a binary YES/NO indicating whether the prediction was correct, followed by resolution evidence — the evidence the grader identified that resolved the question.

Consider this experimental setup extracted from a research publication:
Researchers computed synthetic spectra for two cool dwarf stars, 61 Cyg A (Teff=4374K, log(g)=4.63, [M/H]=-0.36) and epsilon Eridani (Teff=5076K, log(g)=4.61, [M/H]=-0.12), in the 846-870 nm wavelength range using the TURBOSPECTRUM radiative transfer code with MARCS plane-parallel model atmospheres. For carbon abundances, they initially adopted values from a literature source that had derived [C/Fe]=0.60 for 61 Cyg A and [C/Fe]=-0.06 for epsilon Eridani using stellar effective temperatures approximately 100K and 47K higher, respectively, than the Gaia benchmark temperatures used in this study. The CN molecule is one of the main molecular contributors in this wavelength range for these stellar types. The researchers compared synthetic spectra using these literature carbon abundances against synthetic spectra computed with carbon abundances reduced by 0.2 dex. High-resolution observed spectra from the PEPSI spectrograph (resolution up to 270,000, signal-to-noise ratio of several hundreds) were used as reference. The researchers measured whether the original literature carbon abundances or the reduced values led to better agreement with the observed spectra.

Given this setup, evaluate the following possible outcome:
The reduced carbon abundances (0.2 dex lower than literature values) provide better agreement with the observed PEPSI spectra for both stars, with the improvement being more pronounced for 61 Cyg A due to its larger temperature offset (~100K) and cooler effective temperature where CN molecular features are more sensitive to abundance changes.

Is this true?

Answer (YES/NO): NO